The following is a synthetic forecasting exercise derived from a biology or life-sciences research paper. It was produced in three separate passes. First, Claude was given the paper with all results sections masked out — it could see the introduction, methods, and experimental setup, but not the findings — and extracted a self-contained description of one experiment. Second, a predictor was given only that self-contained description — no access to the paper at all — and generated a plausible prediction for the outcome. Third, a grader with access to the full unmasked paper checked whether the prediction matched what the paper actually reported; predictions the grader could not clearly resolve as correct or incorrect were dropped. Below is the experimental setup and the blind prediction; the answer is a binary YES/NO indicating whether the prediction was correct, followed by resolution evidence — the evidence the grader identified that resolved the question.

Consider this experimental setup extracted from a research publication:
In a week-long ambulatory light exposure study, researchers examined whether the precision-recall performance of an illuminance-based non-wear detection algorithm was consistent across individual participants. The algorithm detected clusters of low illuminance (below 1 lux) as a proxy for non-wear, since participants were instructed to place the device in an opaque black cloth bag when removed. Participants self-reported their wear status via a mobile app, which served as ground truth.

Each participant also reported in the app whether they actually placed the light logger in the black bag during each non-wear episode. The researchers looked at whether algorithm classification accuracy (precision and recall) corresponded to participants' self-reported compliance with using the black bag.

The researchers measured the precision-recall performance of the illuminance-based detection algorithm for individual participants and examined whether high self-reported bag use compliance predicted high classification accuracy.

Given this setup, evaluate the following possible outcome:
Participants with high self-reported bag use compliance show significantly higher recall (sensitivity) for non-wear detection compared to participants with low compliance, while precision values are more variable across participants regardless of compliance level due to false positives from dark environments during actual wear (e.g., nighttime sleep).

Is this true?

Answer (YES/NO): NO